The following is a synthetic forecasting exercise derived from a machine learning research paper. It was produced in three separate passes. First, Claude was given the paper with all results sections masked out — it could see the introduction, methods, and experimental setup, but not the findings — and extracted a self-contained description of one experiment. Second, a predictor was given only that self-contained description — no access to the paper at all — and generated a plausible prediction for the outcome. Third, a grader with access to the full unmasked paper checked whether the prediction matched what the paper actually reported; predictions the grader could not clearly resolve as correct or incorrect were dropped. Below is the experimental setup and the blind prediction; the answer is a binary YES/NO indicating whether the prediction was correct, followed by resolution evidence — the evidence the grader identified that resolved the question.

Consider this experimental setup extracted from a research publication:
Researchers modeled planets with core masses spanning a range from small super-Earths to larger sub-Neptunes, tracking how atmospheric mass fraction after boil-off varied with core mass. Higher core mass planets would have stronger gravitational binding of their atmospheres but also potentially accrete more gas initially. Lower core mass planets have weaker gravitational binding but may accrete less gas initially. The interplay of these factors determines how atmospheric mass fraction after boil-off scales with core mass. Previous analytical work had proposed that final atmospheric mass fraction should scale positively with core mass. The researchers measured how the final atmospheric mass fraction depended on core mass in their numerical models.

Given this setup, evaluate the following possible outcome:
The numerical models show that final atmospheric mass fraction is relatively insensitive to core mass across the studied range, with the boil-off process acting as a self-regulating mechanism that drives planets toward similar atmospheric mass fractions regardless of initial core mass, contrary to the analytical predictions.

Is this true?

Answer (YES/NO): NO